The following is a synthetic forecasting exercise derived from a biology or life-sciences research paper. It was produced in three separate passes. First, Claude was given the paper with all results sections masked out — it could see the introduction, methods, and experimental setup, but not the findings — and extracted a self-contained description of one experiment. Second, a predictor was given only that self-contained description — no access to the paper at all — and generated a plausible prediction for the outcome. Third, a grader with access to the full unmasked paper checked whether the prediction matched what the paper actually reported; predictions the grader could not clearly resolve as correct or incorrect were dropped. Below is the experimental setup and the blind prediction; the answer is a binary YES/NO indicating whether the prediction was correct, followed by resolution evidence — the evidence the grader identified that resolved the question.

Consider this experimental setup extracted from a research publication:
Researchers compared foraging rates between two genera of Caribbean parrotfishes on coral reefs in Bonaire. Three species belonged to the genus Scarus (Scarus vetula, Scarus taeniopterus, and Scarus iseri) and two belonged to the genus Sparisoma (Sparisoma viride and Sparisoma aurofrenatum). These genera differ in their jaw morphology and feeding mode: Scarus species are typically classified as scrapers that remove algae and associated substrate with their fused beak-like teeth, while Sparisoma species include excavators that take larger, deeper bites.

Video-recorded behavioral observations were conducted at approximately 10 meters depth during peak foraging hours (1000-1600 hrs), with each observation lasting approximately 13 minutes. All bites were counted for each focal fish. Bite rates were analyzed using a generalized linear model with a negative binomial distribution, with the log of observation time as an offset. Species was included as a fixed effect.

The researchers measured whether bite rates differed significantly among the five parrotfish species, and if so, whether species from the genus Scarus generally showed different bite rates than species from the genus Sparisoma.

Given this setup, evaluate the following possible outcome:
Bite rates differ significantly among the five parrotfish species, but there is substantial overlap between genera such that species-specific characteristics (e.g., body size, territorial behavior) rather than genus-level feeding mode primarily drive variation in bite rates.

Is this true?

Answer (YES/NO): NO